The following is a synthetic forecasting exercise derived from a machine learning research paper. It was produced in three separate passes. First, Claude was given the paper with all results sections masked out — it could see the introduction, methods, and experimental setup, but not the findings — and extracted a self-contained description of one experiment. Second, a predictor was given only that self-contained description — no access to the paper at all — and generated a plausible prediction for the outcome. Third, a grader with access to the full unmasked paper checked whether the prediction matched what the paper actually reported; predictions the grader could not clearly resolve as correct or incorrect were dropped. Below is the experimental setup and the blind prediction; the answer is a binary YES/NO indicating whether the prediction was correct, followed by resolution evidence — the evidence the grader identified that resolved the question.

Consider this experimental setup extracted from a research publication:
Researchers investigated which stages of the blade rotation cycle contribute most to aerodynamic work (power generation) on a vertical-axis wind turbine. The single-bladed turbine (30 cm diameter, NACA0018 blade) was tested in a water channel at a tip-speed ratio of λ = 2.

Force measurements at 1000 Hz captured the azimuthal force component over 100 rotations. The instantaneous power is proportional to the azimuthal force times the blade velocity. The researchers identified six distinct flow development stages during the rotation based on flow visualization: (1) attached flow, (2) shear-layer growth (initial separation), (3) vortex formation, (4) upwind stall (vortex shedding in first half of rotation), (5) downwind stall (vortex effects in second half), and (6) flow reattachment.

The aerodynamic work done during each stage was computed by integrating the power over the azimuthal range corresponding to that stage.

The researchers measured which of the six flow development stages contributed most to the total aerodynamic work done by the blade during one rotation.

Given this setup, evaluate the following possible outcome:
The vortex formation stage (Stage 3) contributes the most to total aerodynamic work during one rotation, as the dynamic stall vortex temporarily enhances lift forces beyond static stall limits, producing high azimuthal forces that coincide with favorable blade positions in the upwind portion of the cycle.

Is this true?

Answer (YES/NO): NO